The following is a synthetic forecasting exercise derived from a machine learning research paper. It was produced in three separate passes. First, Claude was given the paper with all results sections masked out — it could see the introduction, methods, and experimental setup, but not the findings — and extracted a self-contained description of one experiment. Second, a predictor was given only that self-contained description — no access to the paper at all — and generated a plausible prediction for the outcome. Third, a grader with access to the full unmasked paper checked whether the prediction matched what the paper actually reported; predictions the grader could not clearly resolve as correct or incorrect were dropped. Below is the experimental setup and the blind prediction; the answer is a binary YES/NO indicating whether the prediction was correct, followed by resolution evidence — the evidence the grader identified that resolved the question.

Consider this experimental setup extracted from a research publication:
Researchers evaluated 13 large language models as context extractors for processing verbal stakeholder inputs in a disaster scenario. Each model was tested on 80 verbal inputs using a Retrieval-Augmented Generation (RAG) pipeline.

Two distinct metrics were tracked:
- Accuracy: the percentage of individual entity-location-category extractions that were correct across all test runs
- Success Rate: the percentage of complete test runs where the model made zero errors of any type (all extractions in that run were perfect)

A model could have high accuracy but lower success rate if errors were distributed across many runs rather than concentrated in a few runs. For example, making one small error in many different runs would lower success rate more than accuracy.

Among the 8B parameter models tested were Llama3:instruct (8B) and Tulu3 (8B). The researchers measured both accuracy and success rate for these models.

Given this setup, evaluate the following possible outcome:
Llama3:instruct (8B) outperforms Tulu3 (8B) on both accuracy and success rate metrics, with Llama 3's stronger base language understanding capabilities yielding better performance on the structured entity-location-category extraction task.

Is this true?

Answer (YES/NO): NO